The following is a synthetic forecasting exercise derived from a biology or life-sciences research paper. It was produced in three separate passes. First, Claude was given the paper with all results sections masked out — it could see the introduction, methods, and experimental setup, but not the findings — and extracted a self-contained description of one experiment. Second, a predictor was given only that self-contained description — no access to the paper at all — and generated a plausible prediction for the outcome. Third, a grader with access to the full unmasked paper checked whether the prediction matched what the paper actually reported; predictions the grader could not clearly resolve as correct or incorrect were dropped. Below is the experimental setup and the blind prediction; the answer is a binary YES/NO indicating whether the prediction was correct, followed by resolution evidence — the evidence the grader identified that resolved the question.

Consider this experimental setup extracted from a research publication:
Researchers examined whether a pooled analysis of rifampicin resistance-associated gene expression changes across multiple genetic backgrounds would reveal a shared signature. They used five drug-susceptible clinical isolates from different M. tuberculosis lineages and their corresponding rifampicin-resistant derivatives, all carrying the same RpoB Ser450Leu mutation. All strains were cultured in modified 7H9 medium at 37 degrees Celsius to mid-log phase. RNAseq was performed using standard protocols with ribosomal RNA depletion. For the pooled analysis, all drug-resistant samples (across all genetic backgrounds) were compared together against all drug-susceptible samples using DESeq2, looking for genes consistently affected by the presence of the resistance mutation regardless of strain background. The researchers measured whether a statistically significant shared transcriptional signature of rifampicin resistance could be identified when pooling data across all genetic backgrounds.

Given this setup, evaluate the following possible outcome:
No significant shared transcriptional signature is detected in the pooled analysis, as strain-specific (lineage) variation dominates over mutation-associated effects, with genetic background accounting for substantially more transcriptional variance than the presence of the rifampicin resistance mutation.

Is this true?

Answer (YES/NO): YES